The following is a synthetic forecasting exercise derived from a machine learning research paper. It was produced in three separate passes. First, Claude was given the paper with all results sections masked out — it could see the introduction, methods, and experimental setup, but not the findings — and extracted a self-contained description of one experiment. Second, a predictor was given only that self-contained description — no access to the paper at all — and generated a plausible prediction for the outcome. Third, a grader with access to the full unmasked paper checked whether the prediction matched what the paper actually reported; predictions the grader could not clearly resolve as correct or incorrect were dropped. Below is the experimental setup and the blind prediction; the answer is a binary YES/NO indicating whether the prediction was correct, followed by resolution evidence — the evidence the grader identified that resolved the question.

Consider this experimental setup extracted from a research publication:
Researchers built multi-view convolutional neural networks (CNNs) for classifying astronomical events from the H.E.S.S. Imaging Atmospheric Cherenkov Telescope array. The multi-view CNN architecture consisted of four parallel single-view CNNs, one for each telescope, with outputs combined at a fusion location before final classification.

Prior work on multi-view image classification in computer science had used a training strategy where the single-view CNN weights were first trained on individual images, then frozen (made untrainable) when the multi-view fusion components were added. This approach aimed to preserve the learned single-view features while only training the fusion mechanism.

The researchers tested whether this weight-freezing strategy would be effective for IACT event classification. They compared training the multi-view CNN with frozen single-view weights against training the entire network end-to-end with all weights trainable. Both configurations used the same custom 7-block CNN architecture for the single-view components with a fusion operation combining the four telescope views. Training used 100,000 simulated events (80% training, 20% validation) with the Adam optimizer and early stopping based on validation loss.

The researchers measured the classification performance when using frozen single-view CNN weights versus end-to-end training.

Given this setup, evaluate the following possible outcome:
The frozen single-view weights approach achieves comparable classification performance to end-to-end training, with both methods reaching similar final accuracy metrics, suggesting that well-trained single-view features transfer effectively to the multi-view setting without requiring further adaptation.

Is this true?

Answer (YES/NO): NO